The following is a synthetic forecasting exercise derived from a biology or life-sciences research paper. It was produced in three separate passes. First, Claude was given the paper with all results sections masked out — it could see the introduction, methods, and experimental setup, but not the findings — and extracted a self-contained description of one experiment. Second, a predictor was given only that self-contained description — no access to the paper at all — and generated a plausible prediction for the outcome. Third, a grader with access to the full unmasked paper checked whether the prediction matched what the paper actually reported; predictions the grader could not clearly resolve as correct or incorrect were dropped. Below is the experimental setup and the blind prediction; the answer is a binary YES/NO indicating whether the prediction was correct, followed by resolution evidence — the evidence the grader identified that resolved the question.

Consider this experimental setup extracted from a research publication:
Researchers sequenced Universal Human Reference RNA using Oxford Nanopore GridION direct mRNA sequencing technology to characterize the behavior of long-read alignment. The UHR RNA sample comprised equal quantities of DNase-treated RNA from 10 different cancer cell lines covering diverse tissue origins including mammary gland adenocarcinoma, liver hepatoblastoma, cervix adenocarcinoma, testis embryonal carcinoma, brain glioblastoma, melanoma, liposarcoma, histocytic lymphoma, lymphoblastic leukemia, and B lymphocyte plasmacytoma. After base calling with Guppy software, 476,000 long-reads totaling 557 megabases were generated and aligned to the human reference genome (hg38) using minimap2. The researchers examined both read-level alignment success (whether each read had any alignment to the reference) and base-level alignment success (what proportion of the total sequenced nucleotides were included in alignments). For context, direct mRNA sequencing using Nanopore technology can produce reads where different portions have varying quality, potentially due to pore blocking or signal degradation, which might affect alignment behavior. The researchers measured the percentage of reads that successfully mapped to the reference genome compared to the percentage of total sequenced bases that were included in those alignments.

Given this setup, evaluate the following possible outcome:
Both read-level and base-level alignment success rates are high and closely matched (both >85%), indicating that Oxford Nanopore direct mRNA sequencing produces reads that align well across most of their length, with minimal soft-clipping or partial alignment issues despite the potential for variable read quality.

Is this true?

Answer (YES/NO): YES